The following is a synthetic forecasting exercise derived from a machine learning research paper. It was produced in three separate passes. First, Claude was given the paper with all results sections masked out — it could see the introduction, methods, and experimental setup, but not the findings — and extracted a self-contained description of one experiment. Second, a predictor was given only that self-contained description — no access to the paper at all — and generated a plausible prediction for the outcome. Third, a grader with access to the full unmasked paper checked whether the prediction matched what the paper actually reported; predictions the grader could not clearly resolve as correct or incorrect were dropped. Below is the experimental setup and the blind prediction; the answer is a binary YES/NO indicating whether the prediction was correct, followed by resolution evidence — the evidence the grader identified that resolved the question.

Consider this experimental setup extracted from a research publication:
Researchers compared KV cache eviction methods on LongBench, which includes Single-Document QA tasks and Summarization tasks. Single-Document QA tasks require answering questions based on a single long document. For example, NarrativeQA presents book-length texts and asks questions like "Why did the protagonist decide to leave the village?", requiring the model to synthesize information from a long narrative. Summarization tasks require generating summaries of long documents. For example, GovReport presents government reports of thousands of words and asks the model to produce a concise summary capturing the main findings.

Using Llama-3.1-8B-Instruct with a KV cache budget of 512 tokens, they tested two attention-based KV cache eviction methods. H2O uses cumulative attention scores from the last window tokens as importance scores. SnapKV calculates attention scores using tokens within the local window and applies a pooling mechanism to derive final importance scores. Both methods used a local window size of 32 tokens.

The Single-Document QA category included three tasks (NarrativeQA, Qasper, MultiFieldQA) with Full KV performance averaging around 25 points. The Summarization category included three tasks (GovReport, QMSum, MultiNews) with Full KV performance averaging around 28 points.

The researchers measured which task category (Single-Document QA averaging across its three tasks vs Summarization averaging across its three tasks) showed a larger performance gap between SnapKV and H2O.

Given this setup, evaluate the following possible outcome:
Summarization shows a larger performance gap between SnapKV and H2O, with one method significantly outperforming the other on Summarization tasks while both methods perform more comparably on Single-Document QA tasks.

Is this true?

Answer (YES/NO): NO